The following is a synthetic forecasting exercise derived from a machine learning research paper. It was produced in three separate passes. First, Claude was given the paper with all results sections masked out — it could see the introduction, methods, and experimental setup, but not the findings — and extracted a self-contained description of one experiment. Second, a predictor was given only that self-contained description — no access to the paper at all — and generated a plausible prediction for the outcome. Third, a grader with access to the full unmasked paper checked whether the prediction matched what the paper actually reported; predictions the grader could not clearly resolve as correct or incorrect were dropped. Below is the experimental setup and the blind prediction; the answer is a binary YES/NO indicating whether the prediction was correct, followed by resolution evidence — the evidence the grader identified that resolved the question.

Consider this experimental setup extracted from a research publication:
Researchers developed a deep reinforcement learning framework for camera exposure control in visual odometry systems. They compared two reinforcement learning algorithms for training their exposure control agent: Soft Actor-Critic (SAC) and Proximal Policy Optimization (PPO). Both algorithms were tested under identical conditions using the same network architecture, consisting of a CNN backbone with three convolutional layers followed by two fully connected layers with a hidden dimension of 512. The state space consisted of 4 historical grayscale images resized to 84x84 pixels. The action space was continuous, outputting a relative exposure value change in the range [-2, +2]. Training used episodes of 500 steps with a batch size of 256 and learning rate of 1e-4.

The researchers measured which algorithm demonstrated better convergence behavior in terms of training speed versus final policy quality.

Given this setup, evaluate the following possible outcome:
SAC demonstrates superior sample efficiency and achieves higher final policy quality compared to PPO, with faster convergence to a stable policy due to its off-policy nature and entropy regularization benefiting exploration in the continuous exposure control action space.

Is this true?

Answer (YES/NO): NO